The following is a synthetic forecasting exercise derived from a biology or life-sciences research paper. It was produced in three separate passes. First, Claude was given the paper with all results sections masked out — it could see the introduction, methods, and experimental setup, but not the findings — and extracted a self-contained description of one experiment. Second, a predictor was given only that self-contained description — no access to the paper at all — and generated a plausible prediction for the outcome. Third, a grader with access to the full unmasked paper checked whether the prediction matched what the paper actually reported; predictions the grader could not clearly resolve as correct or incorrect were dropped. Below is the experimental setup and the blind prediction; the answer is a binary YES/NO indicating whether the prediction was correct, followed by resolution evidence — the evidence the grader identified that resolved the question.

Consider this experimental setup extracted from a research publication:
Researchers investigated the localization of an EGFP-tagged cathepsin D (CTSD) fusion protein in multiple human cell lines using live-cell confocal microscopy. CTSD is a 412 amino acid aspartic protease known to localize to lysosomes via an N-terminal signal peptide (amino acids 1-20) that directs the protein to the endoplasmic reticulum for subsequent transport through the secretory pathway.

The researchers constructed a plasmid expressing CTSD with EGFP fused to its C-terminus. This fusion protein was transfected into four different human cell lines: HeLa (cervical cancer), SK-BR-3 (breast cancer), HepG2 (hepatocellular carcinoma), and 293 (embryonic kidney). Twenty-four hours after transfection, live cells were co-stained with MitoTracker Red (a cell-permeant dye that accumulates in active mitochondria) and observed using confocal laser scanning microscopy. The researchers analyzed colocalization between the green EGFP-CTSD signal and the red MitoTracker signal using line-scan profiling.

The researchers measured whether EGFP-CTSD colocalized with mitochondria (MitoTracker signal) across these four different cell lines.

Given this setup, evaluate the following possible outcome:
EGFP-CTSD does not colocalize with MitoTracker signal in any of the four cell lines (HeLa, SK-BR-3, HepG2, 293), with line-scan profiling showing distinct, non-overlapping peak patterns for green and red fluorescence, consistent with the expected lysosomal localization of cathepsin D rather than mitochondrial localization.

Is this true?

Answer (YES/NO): NO